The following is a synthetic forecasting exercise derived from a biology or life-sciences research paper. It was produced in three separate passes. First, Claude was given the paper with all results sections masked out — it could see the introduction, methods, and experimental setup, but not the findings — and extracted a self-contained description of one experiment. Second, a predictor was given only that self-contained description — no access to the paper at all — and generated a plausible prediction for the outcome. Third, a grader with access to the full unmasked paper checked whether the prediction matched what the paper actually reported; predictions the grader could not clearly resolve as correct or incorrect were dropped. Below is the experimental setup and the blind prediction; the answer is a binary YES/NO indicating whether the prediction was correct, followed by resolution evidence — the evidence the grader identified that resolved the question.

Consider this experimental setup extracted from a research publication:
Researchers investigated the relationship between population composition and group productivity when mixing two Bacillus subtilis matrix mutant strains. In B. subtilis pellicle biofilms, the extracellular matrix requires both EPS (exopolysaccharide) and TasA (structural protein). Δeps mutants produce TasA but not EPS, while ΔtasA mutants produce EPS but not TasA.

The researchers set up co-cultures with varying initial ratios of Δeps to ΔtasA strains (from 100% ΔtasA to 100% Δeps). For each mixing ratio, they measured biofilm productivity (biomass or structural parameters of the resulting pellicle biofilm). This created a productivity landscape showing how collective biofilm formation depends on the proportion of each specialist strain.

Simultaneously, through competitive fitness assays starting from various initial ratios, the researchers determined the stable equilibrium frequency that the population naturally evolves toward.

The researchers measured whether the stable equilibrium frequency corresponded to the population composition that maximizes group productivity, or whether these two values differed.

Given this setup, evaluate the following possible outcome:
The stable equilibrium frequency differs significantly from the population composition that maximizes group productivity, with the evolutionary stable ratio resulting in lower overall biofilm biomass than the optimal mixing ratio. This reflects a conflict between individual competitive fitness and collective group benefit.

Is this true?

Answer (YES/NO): NO